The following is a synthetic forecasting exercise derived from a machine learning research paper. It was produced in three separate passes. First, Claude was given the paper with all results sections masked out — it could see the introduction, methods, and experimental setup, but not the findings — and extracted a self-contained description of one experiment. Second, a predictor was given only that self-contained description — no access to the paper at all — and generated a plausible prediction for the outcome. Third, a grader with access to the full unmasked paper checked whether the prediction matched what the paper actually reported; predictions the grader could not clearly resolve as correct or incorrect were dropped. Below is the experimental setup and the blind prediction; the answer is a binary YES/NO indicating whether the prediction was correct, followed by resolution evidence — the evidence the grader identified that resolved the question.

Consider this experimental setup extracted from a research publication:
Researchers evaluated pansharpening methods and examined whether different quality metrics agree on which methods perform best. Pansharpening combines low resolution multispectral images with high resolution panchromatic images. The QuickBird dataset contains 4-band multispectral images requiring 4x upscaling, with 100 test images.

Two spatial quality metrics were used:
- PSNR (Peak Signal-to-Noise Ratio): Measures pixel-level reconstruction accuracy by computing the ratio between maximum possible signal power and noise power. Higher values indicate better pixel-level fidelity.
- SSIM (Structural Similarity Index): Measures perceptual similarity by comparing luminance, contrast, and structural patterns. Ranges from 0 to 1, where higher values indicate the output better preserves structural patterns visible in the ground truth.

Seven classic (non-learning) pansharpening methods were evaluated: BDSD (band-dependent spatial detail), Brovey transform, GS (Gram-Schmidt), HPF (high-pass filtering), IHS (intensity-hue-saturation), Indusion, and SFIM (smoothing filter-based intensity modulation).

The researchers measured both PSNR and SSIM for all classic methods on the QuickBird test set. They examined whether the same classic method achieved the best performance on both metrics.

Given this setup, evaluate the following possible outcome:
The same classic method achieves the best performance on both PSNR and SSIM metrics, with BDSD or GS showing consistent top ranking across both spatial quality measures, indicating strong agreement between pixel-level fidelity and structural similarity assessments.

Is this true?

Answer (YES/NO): NO